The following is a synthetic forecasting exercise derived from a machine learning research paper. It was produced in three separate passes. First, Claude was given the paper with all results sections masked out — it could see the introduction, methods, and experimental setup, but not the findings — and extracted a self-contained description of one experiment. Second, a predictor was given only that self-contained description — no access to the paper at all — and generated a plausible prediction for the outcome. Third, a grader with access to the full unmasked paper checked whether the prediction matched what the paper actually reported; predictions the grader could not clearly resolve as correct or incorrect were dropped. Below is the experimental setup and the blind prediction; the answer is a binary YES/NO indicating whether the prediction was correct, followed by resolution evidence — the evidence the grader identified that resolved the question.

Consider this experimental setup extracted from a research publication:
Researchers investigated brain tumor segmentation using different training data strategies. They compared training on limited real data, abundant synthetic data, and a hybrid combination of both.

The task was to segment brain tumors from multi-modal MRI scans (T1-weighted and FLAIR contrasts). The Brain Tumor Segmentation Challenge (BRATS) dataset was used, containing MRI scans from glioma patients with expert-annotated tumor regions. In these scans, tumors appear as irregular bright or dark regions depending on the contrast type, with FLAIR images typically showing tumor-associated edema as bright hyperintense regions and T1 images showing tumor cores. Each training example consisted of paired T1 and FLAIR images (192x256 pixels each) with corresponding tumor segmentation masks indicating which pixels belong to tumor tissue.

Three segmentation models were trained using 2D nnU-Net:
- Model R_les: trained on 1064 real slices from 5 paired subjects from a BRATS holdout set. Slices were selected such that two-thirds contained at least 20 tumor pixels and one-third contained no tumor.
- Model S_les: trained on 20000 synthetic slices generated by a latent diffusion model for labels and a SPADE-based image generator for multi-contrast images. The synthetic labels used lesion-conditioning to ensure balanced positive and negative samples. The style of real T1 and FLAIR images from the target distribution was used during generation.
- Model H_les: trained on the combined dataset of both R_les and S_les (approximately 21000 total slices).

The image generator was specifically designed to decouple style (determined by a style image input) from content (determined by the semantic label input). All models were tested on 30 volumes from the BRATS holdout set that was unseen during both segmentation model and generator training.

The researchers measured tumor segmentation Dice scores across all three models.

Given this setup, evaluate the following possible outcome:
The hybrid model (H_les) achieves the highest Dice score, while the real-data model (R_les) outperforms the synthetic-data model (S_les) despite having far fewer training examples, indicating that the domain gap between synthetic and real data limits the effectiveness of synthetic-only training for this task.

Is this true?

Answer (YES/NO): YES